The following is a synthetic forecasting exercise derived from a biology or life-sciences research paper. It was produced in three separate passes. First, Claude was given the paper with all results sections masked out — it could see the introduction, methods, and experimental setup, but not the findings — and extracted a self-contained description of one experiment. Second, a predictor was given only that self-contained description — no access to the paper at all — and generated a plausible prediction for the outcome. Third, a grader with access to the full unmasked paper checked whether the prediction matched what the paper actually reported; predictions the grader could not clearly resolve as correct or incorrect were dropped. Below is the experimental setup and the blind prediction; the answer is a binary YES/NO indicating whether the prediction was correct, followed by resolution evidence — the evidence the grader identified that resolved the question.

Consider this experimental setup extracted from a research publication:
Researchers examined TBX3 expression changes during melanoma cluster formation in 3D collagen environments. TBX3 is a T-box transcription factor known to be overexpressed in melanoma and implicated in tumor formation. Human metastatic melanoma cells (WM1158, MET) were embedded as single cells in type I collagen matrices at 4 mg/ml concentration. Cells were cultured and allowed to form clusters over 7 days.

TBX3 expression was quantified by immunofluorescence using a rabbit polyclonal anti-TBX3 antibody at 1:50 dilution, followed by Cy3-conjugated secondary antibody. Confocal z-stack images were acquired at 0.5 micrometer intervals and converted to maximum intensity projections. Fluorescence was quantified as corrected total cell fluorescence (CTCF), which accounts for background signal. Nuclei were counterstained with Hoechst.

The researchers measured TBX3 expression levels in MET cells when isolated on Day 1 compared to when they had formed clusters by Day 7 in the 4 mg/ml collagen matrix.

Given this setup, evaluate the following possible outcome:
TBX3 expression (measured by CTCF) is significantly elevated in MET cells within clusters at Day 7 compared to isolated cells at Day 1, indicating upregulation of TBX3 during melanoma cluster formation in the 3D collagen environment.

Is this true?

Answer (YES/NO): YES